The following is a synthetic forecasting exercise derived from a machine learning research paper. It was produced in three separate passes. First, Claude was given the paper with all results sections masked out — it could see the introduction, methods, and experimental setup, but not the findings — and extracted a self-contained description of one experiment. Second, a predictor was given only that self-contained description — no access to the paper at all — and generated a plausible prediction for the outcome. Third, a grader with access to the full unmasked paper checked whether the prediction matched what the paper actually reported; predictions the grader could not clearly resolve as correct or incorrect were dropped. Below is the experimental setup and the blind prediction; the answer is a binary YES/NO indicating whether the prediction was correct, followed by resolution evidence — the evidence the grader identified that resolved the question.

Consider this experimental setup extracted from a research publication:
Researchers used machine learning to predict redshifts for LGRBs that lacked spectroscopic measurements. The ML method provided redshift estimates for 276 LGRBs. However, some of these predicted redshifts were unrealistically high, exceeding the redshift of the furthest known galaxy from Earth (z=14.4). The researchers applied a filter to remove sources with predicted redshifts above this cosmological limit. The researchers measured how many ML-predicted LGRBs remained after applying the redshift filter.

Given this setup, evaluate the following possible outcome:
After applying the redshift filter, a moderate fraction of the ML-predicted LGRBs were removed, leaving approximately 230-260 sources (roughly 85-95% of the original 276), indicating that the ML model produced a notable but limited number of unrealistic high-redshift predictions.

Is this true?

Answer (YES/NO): YES